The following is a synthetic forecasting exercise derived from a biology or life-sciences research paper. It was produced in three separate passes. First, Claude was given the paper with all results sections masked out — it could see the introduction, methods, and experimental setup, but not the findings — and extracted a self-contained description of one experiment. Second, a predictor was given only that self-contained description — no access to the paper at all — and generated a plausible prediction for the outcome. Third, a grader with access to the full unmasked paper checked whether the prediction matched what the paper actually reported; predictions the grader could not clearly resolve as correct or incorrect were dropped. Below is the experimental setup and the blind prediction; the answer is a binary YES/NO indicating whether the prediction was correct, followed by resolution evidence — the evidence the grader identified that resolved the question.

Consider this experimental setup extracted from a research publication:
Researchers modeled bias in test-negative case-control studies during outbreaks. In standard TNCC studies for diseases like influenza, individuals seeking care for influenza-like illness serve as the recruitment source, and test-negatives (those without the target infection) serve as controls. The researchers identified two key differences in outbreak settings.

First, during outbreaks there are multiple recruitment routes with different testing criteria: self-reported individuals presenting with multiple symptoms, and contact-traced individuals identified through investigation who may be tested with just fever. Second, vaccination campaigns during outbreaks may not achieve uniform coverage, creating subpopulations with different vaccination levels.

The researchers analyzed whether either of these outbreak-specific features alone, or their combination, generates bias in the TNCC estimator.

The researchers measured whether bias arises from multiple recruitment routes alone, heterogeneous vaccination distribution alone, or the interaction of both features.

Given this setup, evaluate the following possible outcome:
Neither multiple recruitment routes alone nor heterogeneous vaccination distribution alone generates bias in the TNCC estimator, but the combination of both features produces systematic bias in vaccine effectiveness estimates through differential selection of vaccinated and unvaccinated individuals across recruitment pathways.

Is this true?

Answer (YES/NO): NO